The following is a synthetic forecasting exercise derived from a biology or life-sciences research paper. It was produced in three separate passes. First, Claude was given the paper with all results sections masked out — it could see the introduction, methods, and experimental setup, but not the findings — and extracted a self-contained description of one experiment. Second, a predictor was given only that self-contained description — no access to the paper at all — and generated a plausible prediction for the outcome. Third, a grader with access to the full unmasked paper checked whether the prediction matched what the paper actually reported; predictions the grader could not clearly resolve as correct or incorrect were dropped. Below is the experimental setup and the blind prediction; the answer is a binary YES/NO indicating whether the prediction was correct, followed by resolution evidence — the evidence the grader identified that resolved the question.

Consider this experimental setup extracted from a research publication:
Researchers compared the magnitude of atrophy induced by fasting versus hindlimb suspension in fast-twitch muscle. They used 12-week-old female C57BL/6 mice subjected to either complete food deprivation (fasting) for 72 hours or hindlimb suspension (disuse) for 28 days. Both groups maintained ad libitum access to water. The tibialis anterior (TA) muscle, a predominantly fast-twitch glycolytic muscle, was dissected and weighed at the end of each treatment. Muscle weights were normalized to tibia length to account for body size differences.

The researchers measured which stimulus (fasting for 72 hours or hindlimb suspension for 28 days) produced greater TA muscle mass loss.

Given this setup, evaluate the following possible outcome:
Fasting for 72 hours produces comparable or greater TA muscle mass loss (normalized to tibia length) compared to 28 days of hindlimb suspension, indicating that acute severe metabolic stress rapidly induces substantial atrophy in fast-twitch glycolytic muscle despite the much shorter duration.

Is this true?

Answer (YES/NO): YES